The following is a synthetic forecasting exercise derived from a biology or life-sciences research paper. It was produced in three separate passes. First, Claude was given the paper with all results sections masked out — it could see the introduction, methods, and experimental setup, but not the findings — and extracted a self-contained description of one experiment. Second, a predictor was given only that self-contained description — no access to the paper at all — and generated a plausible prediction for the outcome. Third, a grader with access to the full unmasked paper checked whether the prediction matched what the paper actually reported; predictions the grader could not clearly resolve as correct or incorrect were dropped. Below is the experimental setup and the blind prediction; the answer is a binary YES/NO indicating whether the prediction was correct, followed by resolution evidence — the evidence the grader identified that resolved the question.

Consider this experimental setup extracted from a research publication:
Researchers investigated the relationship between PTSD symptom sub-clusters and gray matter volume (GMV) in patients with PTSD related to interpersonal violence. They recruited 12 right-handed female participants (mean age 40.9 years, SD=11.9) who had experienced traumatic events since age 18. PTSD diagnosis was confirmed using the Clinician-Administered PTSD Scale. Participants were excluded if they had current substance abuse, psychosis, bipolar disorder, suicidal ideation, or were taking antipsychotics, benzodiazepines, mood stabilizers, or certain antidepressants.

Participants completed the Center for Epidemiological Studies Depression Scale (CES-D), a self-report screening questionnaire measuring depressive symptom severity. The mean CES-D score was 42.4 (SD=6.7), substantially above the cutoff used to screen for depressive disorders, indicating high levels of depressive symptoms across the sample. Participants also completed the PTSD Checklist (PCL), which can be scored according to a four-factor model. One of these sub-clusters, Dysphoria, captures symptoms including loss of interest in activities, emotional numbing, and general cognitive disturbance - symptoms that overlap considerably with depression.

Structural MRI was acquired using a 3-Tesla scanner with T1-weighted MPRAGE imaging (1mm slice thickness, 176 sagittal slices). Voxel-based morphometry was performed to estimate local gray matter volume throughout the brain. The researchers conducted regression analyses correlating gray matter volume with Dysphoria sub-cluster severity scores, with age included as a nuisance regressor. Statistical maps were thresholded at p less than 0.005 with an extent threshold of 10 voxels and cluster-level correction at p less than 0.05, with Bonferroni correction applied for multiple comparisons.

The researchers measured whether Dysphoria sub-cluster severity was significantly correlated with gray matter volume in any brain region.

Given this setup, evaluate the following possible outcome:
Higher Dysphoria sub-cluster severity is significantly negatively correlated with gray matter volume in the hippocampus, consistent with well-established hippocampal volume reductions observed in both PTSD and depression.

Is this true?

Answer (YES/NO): NO